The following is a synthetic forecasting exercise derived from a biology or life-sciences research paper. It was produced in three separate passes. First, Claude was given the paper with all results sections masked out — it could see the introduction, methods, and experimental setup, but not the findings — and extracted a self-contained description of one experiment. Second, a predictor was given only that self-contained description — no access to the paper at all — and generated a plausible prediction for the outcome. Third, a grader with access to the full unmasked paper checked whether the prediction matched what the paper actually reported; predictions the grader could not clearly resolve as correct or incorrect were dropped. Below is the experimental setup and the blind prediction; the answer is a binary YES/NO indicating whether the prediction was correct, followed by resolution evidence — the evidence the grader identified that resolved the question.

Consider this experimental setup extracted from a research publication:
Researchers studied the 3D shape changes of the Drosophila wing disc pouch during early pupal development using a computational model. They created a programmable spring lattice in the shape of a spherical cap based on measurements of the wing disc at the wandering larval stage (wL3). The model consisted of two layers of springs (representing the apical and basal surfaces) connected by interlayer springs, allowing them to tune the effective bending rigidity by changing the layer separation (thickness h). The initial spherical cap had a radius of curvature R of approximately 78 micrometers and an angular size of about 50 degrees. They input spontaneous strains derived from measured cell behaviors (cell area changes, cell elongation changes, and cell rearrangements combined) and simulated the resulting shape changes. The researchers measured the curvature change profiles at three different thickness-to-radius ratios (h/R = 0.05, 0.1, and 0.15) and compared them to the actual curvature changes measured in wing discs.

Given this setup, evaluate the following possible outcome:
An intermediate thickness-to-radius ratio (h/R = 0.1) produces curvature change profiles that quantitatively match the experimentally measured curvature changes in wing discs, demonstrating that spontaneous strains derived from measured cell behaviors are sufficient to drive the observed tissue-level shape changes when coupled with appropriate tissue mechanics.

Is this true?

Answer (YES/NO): YES